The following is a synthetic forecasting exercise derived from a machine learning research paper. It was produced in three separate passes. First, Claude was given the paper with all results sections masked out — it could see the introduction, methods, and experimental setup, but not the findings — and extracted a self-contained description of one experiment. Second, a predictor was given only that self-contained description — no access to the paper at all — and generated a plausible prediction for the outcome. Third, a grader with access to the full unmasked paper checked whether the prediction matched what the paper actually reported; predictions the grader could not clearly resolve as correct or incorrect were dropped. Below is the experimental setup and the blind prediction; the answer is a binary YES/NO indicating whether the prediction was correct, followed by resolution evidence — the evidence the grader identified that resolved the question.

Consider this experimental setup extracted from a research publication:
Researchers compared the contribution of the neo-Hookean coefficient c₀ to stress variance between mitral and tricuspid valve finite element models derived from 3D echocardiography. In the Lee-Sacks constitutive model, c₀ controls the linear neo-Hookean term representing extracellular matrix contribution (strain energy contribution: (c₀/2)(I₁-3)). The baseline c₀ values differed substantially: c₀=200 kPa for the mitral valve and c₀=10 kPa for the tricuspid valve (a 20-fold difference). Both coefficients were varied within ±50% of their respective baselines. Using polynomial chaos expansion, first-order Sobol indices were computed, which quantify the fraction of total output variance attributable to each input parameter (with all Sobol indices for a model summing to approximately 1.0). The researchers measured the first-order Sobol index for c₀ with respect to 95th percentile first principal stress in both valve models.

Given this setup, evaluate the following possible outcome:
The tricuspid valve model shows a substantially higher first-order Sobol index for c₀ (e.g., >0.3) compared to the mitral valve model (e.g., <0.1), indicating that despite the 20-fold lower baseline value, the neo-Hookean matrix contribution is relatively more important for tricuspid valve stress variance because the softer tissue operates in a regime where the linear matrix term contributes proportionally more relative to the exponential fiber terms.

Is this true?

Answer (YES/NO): NO